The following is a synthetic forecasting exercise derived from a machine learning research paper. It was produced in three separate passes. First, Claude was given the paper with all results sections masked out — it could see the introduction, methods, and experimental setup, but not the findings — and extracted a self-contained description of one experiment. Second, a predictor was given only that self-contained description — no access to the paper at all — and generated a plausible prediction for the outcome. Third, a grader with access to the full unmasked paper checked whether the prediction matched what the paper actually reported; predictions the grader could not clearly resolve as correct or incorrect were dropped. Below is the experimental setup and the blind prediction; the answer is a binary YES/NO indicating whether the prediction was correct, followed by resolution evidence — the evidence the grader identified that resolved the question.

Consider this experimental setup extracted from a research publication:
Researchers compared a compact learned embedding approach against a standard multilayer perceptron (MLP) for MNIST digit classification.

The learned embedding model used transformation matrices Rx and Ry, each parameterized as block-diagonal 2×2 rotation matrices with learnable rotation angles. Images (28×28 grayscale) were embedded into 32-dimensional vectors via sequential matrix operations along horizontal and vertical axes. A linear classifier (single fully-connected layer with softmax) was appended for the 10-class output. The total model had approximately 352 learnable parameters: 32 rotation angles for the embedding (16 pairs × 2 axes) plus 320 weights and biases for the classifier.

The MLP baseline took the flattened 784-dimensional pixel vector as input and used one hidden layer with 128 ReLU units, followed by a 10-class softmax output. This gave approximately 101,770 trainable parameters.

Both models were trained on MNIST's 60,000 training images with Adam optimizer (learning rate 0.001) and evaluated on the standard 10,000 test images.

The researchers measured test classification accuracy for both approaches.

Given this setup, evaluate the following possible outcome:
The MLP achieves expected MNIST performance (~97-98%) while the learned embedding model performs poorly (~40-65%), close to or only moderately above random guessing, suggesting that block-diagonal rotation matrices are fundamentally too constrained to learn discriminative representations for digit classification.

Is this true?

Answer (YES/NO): NO